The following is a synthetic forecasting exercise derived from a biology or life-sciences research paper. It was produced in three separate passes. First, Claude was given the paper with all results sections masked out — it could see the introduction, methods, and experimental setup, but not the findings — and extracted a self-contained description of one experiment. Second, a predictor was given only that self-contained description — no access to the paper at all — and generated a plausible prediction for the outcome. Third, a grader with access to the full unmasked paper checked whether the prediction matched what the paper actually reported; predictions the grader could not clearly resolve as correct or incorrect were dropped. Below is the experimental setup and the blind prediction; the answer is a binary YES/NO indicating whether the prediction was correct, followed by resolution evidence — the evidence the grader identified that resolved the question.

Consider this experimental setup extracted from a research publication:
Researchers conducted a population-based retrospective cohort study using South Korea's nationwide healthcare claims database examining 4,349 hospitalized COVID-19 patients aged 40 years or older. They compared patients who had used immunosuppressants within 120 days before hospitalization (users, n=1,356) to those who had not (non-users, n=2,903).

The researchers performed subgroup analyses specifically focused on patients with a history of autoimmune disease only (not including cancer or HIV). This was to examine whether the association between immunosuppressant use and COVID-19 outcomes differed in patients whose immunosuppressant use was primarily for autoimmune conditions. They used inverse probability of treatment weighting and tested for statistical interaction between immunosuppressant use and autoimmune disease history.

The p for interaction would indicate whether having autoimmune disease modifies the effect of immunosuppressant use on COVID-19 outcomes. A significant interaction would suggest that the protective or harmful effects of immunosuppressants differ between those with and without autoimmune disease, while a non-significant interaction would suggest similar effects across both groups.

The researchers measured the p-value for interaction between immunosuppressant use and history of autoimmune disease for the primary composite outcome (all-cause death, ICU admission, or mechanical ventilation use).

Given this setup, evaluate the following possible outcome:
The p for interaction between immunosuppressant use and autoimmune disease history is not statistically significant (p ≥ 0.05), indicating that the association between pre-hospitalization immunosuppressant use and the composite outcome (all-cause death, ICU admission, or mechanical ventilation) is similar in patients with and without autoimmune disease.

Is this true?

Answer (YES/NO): YES